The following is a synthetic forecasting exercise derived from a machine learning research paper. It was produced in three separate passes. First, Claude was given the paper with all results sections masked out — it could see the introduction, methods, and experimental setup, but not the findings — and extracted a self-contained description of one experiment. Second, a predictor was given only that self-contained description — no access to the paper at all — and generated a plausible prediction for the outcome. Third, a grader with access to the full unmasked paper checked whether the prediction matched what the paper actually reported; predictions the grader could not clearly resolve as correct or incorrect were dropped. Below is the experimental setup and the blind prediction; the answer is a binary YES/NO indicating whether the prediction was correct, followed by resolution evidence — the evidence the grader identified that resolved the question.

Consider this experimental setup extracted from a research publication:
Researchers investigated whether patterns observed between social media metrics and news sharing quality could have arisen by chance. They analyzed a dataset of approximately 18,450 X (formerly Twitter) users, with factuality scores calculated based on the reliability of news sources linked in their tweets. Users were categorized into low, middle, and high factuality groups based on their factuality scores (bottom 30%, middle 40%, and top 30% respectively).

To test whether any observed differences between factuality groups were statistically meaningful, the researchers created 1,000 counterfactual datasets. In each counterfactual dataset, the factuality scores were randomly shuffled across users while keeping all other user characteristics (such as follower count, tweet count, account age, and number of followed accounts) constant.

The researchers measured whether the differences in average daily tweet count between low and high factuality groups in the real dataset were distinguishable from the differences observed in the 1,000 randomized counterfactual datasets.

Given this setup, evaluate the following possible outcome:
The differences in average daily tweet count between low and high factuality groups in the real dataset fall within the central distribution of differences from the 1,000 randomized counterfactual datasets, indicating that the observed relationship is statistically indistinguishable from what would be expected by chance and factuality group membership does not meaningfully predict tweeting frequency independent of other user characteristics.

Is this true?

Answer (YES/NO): NO